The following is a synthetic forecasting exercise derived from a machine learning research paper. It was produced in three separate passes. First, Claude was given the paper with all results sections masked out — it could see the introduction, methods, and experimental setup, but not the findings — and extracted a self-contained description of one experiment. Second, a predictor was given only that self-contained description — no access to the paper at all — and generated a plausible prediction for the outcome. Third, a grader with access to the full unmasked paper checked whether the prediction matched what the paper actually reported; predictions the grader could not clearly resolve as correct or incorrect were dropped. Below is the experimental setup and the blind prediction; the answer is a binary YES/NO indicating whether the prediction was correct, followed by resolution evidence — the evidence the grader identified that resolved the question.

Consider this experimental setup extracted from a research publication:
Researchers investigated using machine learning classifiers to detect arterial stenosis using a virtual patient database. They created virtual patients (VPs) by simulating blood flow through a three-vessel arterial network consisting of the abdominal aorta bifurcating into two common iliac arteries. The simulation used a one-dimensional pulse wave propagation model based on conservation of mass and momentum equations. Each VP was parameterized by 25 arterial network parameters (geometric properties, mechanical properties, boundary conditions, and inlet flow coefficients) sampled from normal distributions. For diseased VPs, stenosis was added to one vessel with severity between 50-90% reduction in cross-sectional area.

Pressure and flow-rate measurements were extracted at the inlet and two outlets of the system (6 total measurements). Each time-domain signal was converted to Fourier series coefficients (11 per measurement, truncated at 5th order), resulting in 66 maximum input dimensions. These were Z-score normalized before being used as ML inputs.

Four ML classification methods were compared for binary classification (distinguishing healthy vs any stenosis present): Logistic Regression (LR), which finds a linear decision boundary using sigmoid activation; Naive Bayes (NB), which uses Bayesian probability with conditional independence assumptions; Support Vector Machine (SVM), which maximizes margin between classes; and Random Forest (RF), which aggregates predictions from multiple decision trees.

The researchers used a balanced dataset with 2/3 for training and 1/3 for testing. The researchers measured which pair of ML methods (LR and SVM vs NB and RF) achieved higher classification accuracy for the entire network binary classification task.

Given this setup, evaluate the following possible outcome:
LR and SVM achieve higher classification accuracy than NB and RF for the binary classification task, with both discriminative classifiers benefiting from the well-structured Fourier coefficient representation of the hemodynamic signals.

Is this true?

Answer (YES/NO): YES